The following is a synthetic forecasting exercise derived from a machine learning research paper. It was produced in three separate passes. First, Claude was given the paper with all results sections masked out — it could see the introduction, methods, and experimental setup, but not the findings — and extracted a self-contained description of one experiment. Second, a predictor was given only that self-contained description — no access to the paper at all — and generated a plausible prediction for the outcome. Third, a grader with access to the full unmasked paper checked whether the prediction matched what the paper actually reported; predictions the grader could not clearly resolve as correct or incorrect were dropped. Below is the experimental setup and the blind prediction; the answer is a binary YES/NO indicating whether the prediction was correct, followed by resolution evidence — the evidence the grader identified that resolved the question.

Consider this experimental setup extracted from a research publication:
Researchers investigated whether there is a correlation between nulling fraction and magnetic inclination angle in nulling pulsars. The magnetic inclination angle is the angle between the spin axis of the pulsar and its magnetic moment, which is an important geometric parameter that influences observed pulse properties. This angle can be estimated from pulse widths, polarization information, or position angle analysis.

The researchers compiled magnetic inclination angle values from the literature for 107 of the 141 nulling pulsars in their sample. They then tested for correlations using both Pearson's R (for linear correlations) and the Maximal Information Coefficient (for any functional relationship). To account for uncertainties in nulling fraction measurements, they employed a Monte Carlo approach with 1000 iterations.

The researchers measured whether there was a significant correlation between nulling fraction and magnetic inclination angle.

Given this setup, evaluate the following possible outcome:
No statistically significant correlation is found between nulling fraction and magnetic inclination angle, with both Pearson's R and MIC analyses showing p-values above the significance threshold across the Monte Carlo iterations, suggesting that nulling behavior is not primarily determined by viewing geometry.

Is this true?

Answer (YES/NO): YES